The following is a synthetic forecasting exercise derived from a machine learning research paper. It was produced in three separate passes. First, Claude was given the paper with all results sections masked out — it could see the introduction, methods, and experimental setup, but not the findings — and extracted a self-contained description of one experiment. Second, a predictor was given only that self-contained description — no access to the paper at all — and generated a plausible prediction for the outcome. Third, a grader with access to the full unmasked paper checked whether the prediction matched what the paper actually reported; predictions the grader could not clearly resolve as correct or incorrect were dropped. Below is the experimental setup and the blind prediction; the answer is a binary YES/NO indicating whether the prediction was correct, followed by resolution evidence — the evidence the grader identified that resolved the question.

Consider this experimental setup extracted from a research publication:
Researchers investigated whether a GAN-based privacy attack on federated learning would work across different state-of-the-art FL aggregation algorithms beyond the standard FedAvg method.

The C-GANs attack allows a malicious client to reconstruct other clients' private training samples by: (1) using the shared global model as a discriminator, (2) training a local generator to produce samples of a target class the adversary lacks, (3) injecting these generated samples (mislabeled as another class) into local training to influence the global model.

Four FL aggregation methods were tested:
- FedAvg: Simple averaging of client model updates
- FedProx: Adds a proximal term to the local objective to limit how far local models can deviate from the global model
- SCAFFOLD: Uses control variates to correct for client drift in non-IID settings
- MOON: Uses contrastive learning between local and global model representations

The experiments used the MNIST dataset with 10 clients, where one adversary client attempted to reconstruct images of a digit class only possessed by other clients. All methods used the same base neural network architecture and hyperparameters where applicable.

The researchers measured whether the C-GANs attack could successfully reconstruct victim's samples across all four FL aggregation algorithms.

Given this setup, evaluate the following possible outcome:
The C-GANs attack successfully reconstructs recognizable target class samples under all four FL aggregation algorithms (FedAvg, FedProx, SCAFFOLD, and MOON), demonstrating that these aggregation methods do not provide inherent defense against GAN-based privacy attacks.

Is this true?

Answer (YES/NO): YES